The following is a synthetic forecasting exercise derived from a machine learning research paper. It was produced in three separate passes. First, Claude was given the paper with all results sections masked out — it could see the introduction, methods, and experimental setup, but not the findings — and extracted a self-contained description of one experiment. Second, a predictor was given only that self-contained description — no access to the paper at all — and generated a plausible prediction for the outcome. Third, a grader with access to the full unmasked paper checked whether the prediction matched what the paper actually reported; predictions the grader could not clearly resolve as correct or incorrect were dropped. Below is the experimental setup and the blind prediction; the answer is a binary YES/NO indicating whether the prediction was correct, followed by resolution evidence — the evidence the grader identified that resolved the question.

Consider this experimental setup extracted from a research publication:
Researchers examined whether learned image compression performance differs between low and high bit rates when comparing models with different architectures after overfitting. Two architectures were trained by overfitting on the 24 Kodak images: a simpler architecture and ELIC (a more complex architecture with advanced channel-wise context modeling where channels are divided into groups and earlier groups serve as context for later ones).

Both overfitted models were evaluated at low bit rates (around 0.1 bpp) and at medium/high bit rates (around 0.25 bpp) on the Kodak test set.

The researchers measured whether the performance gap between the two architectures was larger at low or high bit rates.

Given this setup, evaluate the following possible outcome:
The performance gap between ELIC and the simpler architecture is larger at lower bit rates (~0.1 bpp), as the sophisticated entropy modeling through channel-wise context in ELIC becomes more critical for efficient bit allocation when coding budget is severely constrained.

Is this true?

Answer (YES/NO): NO